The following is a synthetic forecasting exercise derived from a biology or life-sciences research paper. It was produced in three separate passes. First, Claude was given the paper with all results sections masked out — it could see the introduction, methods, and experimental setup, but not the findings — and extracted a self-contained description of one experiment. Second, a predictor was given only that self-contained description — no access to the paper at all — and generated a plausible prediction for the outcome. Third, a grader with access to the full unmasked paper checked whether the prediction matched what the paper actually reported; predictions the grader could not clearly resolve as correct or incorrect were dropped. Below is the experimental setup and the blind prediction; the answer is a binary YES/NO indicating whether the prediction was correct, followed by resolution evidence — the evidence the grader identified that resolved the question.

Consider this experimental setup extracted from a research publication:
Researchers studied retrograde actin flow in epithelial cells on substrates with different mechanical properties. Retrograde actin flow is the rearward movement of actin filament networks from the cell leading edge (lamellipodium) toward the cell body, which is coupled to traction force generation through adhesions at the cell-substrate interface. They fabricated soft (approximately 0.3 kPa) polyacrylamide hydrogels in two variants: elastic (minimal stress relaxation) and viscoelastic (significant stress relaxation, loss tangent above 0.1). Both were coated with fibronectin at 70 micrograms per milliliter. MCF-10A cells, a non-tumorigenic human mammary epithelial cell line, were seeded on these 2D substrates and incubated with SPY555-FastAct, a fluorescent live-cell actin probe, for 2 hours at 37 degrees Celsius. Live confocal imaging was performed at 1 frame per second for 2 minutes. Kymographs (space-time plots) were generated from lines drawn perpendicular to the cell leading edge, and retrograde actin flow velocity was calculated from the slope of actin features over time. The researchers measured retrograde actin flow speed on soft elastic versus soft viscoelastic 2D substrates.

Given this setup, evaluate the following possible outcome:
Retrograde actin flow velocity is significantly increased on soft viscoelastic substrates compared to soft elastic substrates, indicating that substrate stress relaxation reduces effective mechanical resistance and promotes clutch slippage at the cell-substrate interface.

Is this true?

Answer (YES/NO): YES